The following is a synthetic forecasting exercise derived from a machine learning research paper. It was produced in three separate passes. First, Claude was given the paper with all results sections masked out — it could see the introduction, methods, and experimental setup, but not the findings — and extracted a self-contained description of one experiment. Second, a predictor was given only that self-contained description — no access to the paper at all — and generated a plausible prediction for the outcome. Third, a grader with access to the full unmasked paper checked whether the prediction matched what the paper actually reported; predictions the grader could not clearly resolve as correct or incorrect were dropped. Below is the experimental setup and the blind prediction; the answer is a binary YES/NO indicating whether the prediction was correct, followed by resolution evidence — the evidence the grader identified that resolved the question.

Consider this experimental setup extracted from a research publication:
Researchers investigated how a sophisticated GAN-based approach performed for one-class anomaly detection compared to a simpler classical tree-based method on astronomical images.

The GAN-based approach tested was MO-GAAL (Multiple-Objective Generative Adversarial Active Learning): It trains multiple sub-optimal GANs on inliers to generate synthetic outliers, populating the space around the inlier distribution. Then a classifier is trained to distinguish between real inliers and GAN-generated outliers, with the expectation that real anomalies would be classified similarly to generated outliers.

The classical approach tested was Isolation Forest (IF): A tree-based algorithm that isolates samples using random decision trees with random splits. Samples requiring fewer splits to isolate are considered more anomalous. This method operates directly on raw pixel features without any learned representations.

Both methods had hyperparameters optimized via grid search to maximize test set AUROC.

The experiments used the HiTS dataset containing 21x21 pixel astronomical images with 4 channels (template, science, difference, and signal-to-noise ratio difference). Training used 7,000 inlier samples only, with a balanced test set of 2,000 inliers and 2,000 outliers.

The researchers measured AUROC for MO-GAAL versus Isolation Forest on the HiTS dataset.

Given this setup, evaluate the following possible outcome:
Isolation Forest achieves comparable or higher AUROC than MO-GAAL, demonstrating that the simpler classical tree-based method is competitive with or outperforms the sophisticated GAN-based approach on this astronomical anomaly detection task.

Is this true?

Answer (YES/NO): YES